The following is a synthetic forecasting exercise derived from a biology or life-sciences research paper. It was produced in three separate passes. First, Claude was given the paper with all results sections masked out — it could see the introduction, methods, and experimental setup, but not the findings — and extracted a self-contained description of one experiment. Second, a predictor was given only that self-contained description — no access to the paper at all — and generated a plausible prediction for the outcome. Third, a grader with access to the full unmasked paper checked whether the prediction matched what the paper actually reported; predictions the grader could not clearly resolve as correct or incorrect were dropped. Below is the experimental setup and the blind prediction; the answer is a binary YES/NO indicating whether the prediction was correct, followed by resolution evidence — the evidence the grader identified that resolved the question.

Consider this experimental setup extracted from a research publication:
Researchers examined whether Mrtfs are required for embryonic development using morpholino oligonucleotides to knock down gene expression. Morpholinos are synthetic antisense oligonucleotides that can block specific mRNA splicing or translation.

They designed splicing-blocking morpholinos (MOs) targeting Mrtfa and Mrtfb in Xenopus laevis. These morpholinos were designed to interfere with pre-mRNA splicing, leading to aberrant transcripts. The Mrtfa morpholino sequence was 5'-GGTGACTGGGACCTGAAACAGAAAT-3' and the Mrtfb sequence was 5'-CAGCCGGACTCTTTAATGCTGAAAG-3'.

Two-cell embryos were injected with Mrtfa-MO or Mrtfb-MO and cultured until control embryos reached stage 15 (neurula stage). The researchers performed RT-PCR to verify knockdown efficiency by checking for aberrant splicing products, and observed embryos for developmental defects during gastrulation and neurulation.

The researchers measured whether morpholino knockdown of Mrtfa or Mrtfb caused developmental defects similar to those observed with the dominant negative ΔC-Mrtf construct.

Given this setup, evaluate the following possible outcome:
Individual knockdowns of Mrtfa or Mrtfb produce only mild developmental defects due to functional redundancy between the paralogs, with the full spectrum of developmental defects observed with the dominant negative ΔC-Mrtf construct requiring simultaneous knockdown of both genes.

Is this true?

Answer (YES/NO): NO